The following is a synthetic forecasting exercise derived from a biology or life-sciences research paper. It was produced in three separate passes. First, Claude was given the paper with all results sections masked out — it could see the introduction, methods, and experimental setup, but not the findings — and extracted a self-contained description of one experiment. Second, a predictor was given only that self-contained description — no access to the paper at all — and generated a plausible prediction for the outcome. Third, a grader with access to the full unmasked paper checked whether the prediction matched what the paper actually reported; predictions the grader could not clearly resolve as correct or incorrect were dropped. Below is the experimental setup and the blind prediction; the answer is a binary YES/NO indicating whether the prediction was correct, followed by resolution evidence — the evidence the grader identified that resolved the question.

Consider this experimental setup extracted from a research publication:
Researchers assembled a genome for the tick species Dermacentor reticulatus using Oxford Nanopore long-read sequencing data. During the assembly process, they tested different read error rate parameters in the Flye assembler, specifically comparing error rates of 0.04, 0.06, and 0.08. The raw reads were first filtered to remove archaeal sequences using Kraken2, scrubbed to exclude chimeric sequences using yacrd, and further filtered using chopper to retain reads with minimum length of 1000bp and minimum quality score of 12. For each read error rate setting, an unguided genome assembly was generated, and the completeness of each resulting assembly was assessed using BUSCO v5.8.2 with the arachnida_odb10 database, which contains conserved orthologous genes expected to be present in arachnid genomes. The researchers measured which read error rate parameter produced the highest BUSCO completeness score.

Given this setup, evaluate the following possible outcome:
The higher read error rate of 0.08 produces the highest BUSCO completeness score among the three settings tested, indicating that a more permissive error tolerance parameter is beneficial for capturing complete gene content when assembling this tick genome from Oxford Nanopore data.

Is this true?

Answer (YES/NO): NO